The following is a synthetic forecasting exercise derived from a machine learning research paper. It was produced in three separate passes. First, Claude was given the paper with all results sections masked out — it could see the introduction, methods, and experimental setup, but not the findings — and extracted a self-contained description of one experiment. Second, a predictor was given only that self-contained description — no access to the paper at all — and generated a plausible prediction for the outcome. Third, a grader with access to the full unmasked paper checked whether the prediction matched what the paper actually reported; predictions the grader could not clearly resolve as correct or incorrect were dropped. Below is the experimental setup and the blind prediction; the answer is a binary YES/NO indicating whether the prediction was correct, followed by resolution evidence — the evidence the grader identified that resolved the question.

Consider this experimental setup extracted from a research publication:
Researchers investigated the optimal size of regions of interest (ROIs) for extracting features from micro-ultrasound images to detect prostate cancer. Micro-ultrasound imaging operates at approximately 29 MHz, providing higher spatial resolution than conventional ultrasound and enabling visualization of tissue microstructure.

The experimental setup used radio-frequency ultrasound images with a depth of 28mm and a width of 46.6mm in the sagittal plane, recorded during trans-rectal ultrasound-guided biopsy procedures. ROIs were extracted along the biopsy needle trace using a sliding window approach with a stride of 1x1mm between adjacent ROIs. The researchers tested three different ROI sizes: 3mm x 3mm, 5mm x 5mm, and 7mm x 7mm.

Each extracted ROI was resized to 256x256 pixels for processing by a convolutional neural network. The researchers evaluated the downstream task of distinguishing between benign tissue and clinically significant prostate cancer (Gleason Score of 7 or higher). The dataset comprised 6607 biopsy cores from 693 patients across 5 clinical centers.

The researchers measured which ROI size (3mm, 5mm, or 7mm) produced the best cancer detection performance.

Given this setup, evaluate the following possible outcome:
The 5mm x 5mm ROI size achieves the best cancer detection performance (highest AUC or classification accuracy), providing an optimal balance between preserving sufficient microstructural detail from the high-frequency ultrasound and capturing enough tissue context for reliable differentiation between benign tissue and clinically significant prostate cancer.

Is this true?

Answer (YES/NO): YES